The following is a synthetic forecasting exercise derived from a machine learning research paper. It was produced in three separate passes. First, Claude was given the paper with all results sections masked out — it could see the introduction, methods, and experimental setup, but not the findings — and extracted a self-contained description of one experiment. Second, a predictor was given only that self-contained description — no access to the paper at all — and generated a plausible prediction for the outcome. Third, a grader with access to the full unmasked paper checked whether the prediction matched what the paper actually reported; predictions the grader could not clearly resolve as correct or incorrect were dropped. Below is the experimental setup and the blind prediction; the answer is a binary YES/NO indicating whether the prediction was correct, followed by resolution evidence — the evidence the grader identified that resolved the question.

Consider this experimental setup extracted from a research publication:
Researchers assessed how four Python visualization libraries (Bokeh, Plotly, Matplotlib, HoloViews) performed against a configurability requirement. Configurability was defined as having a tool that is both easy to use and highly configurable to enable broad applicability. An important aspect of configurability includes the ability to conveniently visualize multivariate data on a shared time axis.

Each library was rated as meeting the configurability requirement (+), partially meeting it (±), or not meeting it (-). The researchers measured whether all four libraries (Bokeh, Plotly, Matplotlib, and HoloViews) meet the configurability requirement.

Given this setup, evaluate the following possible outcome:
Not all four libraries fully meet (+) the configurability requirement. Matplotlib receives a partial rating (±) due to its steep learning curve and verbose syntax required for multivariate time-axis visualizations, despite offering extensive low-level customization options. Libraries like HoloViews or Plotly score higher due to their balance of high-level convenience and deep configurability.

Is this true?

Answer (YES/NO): NO